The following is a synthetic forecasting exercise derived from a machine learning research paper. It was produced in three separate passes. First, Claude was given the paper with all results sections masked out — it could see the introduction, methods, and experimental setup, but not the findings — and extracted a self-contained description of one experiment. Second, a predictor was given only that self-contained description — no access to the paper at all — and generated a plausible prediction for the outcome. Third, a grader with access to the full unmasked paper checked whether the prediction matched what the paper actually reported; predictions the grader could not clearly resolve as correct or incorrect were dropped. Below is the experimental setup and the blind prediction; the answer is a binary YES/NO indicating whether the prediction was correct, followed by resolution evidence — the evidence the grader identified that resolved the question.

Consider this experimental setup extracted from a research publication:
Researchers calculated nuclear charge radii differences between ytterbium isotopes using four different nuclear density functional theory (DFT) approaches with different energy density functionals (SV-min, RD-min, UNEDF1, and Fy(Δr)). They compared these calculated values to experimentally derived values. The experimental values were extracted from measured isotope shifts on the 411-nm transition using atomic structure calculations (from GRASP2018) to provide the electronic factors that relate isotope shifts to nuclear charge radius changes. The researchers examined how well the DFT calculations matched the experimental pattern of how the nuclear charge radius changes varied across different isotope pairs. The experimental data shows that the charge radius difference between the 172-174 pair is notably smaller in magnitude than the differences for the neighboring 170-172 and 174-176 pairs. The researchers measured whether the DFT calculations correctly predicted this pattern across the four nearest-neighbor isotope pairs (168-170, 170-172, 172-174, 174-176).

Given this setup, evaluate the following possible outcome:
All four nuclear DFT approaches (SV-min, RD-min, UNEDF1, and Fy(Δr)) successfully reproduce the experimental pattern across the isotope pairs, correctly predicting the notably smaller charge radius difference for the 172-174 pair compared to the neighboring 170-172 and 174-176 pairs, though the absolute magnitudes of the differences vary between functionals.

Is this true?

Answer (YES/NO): NO